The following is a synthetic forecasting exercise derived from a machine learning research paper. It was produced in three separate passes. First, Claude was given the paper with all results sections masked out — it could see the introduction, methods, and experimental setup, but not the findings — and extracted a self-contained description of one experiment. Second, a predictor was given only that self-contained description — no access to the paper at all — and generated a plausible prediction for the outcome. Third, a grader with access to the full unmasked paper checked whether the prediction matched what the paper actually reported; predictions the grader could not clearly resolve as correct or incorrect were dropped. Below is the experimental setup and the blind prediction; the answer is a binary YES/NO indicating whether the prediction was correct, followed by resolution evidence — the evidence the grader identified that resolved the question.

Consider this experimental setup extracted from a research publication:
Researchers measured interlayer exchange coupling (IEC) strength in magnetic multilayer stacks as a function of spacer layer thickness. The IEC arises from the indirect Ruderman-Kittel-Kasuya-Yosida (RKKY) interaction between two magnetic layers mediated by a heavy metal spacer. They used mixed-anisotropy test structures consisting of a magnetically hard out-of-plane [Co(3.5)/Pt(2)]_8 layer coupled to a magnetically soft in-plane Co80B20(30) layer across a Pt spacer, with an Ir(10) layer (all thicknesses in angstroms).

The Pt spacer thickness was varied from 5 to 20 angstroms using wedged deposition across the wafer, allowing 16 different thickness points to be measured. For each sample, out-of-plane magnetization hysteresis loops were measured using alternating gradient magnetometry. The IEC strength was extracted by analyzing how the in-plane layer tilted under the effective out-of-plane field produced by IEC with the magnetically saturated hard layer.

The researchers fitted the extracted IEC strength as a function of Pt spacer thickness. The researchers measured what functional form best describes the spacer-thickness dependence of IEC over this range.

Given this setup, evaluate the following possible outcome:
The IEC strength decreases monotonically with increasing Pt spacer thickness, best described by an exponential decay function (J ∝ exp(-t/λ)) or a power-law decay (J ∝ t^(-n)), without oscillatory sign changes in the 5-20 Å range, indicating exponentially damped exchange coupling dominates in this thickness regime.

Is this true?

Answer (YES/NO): YES